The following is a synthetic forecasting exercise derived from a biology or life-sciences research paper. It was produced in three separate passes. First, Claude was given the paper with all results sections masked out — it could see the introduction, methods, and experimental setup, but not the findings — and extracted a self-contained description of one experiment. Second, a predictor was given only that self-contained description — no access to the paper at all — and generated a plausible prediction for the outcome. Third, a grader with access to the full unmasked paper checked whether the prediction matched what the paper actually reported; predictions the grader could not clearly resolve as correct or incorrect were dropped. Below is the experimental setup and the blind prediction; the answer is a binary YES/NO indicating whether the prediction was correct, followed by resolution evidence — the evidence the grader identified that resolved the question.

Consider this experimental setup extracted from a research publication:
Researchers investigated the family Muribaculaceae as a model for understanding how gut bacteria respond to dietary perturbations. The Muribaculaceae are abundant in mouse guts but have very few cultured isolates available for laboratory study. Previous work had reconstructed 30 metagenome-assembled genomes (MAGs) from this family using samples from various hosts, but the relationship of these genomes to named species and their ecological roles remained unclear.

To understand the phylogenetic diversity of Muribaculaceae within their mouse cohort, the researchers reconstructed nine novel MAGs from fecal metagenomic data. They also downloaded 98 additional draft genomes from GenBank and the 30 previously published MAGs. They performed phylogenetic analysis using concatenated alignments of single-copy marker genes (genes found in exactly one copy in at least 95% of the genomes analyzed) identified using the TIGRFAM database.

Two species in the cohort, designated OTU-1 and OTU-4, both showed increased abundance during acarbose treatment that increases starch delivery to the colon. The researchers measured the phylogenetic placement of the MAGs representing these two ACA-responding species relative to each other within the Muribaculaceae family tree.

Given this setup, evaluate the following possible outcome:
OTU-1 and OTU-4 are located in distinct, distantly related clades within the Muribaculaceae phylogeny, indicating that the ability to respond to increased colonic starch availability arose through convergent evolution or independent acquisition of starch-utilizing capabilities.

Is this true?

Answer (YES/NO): YES